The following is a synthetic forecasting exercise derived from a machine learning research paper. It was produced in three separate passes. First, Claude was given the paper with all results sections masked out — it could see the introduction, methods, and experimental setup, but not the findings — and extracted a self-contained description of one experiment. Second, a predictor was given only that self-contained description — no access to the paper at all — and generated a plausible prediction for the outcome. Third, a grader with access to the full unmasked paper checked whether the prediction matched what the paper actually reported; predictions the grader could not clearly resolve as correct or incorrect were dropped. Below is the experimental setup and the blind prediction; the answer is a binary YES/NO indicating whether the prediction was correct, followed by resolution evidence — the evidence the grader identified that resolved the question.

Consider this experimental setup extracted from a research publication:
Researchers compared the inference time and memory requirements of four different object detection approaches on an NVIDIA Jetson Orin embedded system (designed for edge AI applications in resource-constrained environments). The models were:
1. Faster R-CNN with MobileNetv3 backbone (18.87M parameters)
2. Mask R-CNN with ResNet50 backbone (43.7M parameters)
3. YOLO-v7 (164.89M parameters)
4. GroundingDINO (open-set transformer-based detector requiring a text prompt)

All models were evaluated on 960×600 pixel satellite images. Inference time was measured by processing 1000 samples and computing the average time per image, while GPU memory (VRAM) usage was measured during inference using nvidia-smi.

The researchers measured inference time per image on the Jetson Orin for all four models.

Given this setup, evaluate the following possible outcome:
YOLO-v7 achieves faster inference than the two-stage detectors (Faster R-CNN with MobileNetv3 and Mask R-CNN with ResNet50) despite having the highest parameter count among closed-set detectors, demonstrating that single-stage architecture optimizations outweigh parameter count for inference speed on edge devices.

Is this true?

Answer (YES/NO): NO